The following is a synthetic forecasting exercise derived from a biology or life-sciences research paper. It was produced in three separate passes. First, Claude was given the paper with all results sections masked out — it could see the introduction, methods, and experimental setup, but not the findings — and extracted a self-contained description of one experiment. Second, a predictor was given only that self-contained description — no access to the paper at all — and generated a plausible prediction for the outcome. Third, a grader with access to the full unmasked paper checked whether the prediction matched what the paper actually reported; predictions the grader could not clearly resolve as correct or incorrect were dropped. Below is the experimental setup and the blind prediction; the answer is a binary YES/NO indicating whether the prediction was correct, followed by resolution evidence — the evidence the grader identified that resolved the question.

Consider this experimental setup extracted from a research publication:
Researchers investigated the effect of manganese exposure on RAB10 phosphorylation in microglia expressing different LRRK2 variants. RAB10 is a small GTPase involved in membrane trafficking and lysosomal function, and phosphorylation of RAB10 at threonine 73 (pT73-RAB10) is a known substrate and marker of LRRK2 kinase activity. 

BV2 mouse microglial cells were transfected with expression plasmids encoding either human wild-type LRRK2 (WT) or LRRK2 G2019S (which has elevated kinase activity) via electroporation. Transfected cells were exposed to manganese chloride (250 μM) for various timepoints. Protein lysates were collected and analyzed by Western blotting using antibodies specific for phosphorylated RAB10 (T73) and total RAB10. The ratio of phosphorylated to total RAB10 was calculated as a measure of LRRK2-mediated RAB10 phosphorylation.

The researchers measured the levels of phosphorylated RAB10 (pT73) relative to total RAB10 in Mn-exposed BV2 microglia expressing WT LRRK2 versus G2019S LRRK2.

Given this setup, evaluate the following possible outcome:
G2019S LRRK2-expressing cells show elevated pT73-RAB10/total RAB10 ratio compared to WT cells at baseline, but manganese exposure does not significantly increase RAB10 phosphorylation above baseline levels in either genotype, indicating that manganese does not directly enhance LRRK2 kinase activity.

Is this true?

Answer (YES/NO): NO